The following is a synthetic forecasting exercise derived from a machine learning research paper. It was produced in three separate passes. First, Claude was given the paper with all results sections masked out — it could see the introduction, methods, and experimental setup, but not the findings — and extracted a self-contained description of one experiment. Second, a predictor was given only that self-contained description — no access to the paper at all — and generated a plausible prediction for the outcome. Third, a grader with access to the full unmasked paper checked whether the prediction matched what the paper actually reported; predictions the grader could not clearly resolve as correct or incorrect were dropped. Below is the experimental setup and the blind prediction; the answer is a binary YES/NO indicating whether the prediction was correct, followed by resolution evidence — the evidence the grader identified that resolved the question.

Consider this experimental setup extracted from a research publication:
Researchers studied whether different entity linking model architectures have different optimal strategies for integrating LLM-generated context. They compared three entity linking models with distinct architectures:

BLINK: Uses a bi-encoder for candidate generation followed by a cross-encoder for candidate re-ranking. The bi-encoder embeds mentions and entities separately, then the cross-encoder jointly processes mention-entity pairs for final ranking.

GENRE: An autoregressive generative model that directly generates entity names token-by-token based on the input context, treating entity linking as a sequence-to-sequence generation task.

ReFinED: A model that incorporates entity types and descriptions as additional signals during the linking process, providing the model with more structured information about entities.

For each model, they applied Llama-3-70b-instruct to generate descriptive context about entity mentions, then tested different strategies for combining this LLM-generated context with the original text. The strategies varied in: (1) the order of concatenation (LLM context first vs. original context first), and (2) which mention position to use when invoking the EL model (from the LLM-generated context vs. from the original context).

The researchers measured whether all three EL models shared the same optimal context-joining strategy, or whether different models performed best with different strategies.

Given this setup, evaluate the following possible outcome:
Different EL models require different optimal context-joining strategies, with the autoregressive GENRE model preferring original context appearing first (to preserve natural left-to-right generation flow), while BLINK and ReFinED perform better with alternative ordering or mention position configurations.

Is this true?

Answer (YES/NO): NO